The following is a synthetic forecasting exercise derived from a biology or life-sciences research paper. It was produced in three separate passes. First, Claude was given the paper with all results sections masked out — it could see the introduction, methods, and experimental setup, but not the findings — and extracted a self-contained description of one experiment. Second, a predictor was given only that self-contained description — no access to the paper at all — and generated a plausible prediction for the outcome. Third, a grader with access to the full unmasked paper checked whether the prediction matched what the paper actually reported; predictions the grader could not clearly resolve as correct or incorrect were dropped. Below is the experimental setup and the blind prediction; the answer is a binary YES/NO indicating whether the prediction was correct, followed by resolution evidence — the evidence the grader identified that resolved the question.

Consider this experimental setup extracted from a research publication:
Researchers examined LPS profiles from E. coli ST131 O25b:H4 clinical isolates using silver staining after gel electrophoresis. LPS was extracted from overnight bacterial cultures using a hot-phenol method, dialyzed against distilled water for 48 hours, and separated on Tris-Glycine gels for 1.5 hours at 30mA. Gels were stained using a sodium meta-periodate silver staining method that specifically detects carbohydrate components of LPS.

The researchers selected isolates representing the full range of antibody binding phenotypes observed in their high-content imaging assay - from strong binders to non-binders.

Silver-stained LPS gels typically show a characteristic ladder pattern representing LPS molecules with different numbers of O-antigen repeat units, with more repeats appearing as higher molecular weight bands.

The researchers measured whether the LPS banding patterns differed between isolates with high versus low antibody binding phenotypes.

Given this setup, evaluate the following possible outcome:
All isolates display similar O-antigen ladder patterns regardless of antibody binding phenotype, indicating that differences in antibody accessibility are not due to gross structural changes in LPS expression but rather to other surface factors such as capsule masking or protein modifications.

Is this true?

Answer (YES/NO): NO